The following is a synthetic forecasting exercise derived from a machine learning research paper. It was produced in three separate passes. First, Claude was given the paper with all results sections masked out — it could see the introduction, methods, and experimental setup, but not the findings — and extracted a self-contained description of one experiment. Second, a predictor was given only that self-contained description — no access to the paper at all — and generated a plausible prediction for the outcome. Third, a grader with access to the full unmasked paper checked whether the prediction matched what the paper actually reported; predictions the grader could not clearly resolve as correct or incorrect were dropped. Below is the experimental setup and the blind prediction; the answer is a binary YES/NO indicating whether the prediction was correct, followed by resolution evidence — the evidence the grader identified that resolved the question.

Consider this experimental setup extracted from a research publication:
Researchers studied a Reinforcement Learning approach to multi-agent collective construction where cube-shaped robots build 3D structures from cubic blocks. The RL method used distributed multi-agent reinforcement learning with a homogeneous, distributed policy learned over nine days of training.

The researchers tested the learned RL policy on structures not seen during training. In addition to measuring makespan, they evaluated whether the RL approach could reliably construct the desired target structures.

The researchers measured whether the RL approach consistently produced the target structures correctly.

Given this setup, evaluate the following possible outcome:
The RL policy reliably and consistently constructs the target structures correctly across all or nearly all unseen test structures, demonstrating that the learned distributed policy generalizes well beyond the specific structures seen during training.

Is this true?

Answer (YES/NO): NO